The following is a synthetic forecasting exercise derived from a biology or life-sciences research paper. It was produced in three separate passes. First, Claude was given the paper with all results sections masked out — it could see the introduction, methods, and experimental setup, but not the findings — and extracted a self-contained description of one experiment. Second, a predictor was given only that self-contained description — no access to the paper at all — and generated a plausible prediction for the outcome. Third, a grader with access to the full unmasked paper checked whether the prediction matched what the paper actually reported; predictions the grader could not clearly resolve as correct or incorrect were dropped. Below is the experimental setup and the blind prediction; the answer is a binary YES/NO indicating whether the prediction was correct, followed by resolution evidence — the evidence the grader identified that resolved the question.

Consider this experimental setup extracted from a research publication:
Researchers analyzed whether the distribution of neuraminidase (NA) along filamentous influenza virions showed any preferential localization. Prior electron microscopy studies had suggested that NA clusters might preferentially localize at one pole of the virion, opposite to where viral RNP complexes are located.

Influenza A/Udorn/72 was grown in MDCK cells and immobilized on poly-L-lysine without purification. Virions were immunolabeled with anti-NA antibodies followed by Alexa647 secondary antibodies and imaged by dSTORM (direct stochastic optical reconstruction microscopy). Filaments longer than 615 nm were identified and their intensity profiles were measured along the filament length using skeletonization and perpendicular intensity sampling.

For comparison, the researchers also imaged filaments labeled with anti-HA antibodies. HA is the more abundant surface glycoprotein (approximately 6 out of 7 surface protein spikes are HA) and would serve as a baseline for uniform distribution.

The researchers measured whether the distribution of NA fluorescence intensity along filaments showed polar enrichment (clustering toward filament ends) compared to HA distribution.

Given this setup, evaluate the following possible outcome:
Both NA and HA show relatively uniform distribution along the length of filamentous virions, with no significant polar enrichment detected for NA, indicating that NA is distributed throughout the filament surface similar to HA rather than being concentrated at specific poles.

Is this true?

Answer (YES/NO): YES